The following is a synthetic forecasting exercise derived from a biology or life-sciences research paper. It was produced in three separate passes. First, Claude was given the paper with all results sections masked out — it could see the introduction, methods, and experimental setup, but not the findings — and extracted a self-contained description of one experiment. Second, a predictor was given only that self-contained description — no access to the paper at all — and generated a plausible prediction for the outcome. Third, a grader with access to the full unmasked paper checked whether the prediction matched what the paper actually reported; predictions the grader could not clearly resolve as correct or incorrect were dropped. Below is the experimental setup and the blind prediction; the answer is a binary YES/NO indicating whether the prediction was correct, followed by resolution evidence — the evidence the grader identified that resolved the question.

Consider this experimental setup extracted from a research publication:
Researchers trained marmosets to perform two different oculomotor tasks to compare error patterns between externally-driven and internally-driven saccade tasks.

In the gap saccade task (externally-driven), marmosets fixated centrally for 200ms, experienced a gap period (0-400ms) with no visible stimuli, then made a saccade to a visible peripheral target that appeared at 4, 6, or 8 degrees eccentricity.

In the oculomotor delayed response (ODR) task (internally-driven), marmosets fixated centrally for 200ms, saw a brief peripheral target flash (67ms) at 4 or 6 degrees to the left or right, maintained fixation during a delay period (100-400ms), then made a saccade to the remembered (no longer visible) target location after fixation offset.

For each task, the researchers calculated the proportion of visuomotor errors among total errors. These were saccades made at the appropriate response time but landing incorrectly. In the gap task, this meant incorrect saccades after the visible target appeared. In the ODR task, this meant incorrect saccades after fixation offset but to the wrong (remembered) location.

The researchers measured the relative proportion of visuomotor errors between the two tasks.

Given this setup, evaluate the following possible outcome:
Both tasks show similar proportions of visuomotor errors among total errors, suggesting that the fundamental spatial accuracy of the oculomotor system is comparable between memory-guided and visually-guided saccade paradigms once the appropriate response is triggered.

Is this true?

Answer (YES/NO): NO